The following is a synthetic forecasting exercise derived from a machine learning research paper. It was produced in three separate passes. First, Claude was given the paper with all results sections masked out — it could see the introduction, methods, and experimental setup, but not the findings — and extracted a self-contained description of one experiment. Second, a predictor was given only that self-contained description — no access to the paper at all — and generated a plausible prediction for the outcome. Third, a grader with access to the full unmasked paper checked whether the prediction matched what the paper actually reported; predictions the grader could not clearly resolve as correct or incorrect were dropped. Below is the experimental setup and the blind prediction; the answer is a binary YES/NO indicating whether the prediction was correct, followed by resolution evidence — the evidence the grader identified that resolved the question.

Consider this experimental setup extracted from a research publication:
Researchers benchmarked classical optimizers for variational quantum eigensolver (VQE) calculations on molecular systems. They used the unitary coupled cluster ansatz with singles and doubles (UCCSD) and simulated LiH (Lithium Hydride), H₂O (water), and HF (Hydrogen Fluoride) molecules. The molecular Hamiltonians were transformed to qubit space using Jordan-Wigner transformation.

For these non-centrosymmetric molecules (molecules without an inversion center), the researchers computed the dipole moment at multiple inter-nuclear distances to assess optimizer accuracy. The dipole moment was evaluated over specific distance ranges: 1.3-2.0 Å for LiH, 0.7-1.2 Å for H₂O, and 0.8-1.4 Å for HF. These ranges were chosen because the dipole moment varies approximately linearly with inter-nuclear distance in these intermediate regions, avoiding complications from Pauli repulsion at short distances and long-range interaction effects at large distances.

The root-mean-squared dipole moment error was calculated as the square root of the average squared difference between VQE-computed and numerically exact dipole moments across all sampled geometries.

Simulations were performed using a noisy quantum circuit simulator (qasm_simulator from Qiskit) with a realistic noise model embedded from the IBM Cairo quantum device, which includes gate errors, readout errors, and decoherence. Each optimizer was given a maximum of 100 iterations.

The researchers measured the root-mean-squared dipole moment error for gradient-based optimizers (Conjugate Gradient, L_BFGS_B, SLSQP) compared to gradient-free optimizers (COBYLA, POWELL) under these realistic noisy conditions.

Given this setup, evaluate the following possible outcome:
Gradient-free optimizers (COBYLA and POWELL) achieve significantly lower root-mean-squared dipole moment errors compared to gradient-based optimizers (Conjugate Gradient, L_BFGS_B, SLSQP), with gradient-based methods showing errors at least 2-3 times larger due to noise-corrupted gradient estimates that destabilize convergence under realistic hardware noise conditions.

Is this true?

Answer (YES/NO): NO